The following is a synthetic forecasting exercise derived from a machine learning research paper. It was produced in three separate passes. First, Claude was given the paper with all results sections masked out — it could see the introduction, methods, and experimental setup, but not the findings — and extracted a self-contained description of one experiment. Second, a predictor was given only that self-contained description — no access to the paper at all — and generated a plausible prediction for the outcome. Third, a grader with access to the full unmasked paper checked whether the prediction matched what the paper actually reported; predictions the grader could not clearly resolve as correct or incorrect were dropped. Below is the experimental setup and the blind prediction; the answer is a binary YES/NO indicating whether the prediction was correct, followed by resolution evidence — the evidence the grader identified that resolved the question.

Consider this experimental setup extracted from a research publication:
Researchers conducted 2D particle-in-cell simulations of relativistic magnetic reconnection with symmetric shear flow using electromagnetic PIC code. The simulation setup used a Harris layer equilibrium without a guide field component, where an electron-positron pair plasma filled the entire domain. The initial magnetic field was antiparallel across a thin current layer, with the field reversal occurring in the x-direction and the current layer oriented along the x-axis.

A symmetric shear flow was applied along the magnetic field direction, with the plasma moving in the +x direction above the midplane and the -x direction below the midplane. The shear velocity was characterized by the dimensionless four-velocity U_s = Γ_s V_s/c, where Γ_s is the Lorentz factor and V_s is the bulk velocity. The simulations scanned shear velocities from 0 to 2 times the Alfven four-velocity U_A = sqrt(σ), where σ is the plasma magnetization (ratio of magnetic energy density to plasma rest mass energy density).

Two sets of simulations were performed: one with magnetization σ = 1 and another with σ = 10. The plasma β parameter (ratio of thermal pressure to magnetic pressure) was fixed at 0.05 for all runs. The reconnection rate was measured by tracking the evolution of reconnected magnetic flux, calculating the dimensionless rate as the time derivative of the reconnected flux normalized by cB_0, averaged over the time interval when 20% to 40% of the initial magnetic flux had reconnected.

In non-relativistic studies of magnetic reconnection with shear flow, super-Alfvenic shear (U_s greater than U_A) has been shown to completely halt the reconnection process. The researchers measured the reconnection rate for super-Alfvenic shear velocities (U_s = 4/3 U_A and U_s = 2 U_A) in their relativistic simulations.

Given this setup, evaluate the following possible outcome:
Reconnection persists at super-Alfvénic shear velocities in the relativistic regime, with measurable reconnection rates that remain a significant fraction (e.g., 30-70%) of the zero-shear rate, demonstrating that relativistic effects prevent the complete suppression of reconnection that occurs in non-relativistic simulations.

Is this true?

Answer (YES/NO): NO